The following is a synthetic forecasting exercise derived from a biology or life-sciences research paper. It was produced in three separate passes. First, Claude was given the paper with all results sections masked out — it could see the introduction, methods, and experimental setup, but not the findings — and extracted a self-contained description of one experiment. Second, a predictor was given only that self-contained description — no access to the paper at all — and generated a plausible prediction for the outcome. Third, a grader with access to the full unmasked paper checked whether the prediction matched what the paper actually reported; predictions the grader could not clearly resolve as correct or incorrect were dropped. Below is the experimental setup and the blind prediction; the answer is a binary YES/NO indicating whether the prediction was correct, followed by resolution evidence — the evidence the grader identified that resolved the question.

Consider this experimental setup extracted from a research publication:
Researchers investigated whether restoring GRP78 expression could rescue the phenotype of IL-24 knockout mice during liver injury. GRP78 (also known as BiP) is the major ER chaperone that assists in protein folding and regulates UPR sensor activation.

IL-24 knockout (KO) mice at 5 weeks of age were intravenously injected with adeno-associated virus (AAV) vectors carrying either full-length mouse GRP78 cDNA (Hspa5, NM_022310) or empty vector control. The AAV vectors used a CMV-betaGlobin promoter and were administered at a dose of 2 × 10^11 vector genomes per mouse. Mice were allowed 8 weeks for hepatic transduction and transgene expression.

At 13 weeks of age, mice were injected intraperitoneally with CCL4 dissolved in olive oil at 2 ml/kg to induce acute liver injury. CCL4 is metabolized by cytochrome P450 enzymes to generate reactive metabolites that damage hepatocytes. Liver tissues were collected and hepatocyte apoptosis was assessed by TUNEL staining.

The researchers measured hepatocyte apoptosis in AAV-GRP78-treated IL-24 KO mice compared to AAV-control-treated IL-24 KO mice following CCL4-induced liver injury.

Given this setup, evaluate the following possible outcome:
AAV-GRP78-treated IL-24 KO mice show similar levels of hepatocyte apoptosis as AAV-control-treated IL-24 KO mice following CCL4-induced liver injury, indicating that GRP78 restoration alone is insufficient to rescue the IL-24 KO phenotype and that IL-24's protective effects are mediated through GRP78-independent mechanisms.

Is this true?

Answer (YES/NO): NO